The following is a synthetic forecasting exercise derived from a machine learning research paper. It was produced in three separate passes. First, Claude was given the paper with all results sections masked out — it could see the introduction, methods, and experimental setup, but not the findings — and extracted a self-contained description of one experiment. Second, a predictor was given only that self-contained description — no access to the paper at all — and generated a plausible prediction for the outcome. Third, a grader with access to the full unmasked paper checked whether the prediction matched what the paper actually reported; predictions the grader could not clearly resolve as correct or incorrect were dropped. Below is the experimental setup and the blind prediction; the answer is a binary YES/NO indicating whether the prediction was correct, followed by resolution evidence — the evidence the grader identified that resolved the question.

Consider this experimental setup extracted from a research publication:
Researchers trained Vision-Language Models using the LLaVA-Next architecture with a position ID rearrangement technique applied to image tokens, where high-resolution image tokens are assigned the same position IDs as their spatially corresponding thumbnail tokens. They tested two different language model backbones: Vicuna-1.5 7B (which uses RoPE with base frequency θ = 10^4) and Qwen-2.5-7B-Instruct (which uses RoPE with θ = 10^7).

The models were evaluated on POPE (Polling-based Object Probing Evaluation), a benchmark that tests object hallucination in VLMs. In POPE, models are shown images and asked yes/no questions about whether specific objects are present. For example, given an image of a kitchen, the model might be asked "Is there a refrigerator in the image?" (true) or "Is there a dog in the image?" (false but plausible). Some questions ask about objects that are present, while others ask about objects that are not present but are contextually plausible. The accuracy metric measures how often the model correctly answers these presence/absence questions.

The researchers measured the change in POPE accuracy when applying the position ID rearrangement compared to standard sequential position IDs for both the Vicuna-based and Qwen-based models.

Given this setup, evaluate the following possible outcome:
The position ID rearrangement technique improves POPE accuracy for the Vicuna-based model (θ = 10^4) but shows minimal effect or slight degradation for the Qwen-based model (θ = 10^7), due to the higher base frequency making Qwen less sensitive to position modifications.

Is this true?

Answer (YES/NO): YES